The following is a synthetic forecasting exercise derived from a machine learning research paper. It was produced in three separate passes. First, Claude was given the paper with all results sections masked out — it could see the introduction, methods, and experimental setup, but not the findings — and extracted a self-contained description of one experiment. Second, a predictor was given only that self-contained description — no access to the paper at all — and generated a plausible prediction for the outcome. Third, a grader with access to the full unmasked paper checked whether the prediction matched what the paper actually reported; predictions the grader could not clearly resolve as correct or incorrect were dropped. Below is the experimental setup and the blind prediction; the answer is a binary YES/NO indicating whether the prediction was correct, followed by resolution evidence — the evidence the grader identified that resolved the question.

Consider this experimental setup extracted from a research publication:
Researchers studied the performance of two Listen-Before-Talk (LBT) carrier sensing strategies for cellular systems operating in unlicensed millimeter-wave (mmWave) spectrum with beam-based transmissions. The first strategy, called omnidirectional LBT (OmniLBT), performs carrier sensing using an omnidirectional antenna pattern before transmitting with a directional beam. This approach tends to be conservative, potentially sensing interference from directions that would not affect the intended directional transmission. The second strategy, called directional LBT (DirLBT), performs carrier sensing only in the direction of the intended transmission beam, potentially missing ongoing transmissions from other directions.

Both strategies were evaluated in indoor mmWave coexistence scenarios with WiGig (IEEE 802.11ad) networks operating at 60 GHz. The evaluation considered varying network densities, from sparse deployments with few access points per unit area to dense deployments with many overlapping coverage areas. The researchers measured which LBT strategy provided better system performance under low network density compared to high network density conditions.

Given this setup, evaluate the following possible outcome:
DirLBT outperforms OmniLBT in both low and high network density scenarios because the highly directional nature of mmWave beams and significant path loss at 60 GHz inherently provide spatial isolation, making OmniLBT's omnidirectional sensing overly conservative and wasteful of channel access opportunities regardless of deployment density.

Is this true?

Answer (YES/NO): NO